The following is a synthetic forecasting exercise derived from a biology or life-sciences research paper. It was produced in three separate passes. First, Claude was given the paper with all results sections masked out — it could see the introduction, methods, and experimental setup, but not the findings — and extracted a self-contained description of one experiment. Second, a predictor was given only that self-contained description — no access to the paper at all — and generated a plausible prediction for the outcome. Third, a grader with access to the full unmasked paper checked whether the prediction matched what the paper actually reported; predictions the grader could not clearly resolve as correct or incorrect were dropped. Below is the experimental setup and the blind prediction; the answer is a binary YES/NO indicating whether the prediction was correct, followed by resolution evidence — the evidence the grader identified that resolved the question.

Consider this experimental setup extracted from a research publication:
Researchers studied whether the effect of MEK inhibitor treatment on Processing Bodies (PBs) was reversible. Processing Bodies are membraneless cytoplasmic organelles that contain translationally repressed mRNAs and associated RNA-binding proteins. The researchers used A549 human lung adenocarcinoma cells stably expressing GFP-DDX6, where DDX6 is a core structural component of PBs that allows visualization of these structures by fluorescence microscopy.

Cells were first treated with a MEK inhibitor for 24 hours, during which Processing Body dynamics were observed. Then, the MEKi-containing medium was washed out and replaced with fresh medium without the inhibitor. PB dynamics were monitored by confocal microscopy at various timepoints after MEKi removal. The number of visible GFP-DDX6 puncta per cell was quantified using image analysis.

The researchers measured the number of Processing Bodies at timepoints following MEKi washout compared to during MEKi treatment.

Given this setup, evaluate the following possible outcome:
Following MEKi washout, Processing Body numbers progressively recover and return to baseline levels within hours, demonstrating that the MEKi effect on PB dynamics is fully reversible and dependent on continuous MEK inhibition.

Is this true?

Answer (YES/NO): YES